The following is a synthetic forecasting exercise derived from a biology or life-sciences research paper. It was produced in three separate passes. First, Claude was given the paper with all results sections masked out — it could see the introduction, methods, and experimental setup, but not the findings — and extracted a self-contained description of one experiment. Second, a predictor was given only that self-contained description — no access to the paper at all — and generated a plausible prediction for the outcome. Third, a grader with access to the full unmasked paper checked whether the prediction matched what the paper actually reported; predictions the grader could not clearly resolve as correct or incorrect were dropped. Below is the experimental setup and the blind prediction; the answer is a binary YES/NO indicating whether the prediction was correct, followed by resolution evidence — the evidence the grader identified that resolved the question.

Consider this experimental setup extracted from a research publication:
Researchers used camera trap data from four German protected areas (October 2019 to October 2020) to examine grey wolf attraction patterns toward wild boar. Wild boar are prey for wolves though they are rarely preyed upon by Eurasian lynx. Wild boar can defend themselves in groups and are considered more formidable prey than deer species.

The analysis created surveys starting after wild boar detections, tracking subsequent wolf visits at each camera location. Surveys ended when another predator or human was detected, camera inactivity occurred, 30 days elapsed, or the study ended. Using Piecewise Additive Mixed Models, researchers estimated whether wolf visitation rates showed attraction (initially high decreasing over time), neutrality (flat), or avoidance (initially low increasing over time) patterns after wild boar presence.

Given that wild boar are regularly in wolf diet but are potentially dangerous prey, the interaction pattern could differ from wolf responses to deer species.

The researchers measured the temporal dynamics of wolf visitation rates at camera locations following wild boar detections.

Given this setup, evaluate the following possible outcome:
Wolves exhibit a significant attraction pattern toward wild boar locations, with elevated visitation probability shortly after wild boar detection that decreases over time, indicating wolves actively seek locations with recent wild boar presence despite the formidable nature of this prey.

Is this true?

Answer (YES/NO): YES